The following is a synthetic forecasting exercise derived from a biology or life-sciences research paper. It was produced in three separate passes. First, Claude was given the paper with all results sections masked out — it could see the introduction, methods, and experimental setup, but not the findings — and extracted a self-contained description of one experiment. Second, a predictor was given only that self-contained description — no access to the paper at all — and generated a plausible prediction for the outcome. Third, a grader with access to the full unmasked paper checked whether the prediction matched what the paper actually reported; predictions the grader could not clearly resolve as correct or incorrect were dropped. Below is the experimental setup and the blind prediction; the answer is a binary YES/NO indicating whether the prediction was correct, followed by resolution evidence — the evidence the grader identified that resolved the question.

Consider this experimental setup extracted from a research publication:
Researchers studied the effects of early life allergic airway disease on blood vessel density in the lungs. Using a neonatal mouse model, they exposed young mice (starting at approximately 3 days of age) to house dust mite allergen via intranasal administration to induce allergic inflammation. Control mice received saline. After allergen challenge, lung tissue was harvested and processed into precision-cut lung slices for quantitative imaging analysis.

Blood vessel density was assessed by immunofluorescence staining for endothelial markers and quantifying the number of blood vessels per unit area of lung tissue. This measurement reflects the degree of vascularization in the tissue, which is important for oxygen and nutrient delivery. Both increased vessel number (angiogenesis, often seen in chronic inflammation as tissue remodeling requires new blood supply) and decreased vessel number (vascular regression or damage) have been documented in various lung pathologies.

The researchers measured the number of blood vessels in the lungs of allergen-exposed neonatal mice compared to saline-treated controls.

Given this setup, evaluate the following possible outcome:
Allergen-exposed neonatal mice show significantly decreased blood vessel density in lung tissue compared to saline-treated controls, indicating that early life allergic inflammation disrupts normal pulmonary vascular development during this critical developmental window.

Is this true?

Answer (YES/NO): YES